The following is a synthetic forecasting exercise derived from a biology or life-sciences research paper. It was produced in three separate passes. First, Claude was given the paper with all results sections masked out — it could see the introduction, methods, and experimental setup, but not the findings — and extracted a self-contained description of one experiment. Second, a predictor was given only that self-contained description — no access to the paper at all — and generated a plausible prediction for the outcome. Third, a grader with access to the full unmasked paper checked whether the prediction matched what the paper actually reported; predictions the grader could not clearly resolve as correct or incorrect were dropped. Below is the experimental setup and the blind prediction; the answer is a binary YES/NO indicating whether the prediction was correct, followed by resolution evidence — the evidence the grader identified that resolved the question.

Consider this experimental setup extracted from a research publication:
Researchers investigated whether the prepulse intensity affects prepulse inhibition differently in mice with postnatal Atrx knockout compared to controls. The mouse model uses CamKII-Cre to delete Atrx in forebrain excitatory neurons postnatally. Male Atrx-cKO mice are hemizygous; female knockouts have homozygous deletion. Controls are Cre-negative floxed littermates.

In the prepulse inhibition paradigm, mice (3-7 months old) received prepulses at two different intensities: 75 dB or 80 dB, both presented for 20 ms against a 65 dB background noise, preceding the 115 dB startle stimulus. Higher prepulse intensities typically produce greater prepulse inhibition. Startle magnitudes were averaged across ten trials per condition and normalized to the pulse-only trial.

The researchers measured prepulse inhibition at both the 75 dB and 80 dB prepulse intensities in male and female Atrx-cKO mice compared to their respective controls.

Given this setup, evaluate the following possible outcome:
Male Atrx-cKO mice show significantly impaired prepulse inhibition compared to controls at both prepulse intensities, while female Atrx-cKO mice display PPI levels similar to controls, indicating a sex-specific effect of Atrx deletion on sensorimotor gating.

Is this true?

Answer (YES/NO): NO